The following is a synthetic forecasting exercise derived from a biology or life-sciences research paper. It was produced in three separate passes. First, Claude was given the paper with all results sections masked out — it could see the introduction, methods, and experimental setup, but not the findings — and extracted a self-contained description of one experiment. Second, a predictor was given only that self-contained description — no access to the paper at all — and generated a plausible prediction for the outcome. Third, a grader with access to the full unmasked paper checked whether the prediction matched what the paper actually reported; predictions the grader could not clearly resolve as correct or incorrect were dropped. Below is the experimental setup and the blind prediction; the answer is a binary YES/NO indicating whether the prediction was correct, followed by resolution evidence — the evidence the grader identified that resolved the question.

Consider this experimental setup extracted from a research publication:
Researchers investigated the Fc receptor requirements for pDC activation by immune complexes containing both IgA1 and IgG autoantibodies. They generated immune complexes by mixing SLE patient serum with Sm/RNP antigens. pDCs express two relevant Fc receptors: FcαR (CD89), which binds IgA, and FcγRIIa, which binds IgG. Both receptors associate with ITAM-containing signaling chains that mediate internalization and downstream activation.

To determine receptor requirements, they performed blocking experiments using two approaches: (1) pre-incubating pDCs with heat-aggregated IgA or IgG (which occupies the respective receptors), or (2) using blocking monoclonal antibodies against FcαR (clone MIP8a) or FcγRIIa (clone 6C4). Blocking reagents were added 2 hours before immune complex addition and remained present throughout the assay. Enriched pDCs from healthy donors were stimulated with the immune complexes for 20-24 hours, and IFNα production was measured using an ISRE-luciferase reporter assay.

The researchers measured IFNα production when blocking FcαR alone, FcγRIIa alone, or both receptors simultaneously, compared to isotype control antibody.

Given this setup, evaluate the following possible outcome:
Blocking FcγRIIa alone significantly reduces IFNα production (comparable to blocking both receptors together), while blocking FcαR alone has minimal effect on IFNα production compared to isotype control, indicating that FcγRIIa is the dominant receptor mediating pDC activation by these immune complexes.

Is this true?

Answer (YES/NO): NO